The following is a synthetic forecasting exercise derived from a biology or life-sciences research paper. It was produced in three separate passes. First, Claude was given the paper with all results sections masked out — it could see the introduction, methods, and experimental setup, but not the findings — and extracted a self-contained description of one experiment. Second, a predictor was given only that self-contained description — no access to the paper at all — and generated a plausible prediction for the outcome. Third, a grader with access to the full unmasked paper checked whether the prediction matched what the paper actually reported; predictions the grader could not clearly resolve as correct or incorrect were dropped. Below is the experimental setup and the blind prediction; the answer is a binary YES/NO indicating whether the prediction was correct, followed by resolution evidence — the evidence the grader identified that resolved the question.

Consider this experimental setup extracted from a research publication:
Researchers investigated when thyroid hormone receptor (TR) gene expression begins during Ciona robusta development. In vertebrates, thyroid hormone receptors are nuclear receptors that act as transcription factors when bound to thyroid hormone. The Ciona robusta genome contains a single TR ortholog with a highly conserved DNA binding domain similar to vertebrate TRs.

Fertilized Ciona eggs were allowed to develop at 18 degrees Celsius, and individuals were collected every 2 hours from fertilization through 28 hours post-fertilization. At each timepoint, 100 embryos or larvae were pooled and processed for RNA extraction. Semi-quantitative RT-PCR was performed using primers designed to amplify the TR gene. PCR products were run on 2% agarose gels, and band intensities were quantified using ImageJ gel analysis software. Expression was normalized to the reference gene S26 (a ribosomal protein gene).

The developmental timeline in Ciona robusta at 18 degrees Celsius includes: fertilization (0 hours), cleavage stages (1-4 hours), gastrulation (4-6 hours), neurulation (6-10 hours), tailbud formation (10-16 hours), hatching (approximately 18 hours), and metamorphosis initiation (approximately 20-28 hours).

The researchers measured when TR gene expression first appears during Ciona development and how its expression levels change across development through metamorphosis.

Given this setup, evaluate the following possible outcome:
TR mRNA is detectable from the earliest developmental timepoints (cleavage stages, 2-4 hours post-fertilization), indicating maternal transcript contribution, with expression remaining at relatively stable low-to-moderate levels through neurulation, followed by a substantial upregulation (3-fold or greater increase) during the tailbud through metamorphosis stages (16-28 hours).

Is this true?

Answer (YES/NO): NO